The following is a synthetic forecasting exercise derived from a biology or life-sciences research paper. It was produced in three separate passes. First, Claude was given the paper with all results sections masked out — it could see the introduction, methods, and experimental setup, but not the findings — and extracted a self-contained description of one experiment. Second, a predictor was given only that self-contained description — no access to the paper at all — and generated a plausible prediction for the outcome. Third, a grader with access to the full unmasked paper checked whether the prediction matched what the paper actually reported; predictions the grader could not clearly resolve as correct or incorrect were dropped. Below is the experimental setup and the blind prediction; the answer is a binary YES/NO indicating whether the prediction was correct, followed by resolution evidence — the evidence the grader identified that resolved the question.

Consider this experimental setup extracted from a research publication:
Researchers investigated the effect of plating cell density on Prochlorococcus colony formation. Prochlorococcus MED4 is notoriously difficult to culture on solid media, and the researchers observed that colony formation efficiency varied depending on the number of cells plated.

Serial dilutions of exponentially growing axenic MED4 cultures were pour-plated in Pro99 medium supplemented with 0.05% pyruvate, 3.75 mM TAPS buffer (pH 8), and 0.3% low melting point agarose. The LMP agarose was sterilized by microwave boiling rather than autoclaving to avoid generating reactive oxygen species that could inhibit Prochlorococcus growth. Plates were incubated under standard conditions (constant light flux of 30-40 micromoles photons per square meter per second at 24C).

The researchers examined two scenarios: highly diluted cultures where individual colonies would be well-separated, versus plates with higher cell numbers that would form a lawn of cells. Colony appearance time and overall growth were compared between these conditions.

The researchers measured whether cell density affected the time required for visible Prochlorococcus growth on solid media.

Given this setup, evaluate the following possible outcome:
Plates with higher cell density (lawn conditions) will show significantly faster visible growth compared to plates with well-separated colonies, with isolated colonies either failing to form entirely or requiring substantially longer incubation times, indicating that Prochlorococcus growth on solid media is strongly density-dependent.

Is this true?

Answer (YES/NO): YES